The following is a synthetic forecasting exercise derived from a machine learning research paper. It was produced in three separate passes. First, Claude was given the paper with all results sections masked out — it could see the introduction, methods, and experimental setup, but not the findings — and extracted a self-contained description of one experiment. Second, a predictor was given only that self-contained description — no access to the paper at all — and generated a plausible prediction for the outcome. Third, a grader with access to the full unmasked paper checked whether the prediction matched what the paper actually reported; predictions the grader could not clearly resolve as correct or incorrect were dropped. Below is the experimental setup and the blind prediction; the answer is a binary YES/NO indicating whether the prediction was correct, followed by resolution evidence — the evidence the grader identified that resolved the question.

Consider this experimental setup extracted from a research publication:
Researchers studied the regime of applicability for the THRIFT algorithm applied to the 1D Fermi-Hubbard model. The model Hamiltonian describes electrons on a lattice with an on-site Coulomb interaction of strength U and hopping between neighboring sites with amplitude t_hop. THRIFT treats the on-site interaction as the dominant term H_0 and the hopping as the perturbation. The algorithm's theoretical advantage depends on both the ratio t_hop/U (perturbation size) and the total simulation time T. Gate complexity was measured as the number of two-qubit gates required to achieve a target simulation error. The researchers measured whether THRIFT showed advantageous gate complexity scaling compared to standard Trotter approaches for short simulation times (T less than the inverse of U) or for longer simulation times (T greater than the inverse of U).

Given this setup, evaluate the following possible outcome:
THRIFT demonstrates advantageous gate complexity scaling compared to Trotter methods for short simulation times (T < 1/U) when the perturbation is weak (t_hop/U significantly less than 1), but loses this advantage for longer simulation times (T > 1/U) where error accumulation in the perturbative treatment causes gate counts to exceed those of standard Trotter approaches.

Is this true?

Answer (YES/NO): NO